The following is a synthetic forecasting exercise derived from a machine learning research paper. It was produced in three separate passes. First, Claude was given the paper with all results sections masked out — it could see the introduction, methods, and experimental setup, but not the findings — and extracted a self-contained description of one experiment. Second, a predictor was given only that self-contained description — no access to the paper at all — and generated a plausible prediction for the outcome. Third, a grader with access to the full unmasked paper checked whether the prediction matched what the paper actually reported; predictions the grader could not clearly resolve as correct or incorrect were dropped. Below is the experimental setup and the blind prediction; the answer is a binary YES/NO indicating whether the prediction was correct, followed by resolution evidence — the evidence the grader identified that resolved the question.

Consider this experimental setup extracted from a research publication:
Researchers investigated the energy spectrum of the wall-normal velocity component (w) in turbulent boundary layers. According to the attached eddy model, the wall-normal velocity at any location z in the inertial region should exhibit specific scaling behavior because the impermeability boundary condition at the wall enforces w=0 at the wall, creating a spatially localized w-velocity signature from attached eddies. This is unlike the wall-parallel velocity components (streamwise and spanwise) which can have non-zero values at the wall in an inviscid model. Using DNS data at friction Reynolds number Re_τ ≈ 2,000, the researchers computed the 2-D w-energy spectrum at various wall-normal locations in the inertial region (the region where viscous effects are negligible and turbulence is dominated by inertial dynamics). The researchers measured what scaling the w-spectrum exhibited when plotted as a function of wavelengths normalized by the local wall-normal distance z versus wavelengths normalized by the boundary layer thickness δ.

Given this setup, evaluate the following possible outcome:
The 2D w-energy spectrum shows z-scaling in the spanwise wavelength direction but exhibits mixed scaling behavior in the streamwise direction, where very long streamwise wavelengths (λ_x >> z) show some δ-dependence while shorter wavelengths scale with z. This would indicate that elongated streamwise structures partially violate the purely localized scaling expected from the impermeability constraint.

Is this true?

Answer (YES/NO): NO